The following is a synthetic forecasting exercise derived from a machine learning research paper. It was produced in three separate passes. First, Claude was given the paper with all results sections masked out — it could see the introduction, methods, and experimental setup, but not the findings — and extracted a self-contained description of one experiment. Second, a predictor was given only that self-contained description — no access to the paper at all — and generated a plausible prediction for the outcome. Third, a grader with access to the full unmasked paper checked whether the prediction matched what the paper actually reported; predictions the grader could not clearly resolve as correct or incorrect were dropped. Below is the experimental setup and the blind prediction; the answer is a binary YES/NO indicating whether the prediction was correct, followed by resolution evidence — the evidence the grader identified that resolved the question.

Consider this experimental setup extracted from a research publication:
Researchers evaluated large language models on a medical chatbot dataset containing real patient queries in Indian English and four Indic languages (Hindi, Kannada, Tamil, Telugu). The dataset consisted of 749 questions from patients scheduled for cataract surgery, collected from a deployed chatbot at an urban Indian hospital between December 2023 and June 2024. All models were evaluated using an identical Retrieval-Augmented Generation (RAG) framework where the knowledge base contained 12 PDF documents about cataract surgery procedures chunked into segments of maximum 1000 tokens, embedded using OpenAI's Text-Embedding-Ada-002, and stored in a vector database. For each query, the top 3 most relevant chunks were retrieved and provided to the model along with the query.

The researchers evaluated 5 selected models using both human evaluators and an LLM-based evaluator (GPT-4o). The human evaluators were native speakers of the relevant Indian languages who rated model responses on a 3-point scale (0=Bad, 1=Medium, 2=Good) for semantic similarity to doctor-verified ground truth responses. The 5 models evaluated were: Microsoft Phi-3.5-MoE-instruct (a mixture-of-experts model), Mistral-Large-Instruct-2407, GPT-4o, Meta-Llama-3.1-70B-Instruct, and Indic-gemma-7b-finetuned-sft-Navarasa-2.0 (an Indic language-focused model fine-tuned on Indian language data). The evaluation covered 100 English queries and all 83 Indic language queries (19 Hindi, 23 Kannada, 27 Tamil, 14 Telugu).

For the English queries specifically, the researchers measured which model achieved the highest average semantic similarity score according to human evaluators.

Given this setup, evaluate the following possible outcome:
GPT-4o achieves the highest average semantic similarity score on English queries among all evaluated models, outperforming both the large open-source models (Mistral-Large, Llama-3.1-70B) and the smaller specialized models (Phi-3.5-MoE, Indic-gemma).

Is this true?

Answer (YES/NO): NO